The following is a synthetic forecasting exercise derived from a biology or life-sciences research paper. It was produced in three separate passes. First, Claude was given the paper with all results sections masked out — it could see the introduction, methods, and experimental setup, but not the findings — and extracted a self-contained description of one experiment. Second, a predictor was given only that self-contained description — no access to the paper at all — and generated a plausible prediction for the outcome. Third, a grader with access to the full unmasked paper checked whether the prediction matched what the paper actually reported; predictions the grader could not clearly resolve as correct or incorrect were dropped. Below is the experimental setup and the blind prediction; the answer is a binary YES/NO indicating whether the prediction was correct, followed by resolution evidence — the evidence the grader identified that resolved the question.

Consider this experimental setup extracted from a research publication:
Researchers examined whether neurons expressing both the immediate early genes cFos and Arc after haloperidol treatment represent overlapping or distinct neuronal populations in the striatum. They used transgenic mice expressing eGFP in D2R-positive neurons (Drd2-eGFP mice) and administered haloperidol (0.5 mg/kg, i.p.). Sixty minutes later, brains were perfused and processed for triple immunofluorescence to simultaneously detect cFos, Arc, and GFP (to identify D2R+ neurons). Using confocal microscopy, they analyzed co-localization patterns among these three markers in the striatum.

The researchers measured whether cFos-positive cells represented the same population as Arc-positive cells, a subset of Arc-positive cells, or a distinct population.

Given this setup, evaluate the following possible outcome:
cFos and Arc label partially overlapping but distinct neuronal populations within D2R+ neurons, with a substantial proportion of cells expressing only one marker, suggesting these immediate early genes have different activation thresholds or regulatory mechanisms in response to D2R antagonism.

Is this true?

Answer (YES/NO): NO